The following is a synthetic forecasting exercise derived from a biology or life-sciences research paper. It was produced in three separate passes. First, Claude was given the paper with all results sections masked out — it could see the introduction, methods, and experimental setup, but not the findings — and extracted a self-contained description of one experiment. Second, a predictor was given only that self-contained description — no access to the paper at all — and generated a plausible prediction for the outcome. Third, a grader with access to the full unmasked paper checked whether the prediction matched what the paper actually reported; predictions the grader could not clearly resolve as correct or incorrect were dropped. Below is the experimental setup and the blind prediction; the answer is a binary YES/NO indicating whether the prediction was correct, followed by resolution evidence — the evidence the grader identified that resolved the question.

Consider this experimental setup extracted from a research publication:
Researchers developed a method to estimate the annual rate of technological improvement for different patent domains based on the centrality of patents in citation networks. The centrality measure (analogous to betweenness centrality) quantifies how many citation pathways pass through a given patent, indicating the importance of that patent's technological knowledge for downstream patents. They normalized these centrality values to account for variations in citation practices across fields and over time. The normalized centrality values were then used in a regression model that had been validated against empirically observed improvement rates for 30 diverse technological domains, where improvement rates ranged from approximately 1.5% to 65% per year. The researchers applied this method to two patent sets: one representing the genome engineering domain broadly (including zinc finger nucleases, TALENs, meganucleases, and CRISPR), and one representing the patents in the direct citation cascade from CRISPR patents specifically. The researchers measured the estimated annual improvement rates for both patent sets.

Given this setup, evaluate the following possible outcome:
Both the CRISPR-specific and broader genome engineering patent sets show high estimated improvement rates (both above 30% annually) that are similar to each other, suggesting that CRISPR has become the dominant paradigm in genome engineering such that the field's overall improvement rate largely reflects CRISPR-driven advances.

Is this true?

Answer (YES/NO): NO